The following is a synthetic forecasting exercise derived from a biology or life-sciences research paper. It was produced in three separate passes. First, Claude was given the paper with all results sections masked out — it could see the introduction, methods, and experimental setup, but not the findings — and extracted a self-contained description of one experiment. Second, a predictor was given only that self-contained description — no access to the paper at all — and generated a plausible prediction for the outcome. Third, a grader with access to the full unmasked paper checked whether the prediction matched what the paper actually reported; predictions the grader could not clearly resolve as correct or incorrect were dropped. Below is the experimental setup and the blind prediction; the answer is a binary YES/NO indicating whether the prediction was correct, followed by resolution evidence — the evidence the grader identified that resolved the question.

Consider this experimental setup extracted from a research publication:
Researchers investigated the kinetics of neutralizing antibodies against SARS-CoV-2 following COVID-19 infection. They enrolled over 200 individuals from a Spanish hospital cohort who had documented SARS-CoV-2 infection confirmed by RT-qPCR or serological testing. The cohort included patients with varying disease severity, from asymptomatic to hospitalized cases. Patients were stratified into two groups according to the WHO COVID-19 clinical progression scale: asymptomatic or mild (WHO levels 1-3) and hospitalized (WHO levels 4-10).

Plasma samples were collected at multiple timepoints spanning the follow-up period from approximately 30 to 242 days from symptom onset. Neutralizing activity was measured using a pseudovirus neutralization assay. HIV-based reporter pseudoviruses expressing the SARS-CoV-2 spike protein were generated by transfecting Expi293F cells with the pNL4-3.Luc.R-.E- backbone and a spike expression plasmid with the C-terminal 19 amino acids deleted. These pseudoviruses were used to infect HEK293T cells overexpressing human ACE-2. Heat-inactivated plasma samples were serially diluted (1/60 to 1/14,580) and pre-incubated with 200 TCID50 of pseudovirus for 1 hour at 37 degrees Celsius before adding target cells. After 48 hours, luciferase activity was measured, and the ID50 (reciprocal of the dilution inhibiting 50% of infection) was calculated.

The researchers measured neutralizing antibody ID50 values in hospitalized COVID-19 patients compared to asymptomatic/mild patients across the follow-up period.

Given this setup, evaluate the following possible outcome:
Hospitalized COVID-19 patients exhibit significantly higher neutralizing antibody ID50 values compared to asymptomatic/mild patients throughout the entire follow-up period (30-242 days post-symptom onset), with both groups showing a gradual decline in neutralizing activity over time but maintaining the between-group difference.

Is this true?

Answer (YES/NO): NO